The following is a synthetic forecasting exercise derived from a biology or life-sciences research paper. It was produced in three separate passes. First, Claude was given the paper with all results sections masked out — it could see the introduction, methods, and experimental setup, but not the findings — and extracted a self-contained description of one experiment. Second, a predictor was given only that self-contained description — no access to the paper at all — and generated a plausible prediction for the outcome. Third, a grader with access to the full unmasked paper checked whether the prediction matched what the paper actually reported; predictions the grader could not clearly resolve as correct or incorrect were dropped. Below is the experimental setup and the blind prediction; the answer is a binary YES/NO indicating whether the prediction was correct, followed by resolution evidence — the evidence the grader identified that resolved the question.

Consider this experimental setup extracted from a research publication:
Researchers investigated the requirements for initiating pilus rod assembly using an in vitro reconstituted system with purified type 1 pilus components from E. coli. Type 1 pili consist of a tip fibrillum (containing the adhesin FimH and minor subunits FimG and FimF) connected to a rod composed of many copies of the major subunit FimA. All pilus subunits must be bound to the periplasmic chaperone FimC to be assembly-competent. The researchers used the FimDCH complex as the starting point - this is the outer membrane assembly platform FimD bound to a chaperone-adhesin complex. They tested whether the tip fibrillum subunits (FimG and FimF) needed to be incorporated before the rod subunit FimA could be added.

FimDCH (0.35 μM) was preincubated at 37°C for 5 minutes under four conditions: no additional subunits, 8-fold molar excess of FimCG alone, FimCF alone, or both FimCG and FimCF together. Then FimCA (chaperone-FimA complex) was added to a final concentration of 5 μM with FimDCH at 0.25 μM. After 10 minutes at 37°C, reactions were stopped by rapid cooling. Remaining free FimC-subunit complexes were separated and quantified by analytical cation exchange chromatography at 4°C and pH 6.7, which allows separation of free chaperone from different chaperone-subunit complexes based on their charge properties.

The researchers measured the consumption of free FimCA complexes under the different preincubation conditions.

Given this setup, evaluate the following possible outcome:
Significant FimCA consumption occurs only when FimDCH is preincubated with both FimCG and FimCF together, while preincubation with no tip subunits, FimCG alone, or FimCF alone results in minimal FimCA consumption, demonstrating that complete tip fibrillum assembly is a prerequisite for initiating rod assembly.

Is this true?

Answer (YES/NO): NO